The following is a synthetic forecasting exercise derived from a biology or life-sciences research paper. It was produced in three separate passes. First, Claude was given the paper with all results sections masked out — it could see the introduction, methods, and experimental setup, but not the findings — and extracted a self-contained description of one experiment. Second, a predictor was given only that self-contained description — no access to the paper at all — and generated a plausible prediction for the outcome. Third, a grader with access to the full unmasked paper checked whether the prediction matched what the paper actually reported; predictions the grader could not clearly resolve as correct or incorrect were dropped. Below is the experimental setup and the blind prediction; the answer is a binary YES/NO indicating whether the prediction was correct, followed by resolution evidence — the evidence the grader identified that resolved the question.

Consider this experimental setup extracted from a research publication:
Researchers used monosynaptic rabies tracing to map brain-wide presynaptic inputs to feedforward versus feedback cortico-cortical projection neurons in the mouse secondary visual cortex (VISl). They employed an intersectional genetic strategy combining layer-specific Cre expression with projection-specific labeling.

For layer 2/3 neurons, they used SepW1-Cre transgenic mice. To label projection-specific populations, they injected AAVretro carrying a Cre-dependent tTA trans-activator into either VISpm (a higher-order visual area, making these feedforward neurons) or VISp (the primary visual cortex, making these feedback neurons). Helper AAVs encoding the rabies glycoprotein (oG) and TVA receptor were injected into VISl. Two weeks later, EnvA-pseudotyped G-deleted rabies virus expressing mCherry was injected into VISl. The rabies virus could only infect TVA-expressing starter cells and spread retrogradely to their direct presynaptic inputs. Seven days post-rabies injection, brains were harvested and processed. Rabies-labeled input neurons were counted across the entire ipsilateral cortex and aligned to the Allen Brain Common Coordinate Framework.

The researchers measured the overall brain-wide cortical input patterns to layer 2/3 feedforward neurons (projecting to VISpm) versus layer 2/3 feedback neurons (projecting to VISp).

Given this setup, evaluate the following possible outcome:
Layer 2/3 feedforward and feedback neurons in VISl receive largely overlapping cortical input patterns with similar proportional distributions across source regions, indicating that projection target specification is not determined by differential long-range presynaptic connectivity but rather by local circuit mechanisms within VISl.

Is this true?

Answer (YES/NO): NO